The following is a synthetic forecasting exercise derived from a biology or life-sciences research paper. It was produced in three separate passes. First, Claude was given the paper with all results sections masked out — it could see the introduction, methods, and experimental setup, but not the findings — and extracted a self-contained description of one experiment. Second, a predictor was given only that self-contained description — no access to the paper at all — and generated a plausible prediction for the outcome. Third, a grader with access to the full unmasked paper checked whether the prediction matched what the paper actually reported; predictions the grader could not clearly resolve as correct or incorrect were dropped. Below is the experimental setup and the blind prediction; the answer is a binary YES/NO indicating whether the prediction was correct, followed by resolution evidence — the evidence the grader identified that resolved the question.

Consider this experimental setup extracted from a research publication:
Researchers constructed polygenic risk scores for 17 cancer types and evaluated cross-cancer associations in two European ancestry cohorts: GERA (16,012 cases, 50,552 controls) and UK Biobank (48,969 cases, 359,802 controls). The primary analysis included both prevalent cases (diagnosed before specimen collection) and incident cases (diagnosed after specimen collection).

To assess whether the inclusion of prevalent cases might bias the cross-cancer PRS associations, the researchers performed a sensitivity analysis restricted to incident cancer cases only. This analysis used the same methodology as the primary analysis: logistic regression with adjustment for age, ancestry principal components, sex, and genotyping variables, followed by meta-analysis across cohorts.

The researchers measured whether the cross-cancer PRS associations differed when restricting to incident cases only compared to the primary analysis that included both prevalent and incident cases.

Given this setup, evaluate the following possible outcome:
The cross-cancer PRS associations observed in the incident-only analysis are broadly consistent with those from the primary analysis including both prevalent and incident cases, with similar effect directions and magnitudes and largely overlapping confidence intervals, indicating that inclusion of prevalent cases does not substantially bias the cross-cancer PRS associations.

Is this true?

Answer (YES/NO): YES